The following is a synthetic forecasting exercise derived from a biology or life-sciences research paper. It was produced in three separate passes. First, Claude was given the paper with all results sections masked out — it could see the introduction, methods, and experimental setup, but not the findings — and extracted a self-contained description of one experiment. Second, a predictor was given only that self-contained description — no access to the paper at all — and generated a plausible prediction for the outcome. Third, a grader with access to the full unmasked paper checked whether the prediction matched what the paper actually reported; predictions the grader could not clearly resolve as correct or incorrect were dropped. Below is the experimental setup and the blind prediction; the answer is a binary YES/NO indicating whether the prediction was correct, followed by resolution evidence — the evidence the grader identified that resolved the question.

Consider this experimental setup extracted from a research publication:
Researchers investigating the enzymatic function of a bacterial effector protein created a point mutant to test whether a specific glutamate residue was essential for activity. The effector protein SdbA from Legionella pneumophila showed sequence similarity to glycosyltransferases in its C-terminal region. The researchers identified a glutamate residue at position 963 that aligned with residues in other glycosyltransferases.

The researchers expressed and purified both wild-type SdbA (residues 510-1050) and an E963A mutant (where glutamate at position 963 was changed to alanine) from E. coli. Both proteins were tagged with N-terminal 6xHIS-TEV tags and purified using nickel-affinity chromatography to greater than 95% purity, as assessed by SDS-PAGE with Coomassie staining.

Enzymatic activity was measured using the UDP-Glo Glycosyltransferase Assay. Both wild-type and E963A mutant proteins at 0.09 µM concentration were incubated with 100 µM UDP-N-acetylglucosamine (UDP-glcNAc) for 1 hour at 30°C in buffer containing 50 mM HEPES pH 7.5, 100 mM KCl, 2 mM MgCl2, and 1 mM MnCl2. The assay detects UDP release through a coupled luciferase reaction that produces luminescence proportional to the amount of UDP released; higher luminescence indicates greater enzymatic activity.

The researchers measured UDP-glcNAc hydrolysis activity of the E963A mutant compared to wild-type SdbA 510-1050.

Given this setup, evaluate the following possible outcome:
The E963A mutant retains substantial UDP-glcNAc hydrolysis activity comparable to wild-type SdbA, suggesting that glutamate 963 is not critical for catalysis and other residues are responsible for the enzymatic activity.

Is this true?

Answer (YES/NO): NO